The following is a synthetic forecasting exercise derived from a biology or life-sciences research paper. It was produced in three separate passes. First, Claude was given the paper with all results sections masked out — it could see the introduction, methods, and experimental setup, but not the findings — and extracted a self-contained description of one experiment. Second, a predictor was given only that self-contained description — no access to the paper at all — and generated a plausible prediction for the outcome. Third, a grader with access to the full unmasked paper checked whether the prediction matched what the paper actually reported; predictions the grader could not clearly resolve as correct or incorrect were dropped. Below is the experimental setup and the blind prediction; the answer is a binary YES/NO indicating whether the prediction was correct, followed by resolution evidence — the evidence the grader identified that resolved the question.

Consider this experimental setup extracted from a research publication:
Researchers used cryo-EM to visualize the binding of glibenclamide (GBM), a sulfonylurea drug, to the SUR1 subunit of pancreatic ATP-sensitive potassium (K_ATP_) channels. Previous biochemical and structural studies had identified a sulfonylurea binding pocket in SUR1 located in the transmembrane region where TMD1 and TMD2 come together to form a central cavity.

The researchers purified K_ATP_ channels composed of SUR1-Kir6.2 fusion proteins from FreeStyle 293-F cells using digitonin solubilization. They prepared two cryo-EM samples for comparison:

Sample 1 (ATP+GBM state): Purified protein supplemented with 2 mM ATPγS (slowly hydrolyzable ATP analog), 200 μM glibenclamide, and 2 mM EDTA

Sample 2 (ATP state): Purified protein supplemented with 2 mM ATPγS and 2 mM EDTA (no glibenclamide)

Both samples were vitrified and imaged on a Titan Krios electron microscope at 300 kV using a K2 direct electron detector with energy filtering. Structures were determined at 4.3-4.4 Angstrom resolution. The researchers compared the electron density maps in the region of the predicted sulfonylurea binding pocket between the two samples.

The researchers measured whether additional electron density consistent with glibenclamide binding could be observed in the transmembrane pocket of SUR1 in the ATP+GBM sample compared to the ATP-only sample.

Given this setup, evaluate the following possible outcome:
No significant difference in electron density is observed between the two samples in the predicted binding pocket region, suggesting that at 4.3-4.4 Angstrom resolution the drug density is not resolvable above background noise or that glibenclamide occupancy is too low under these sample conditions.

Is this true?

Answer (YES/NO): NO